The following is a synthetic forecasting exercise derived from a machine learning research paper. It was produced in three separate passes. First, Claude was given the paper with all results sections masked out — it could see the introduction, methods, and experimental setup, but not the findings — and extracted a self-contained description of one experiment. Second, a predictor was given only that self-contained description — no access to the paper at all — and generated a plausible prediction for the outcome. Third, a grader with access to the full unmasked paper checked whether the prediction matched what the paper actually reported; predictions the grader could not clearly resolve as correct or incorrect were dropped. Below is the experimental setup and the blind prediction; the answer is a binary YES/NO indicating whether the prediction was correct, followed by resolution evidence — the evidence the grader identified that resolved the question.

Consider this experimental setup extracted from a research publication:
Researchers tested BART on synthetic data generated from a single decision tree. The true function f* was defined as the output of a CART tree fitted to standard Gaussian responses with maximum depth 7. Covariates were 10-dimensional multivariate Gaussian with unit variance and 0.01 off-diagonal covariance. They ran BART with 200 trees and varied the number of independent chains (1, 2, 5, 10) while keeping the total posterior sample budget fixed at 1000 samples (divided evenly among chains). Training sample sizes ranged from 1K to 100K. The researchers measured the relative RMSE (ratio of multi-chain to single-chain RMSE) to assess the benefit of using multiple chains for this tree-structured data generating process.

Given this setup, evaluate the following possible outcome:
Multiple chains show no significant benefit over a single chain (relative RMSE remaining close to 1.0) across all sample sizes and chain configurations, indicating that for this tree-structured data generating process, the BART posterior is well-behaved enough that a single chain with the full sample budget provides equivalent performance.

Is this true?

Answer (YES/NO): NO